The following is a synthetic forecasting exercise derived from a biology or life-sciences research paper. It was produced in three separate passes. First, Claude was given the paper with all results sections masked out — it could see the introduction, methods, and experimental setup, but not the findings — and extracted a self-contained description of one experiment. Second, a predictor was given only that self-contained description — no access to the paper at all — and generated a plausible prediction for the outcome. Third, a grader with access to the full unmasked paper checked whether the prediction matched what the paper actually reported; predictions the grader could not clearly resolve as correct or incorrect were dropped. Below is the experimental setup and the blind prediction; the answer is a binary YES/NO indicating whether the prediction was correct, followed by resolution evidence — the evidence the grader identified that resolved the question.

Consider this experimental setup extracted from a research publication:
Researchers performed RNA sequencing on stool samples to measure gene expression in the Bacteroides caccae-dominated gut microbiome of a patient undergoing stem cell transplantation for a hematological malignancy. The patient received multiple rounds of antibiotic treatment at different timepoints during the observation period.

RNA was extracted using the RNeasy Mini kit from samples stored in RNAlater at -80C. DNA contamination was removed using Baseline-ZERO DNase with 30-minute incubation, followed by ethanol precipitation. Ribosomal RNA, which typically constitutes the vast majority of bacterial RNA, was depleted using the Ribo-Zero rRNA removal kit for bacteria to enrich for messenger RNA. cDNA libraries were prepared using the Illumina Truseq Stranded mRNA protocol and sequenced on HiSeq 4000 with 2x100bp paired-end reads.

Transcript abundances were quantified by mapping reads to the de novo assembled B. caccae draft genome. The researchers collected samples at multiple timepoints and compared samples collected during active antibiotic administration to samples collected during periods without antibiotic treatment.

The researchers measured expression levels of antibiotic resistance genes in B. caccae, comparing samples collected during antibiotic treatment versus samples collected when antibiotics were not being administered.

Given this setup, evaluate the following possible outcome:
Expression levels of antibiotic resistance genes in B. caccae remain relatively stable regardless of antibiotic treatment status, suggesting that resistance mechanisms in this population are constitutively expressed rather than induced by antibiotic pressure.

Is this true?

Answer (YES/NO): NO